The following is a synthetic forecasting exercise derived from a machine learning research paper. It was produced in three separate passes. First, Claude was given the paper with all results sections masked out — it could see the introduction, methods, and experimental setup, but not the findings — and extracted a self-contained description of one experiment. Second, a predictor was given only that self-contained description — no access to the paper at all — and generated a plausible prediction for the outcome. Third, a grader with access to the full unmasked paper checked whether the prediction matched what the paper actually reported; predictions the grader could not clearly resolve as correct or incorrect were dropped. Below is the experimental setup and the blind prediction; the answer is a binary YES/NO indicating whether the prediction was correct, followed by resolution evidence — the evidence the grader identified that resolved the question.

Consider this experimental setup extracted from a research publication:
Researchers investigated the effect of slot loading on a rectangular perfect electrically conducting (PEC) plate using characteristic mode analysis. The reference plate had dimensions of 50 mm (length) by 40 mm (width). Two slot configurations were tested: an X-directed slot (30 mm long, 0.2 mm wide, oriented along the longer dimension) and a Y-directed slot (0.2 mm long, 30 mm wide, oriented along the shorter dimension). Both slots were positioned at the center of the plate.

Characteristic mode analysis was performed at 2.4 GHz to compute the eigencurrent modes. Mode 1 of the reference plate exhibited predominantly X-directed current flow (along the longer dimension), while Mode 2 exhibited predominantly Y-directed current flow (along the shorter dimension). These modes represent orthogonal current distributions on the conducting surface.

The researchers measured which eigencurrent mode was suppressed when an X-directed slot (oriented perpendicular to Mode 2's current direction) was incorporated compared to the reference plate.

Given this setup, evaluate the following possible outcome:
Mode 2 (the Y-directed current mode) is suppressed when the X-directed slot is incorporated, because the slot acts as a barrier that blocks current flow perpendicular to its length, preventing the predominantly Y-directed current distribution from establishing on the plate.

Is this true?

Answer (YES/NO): YES